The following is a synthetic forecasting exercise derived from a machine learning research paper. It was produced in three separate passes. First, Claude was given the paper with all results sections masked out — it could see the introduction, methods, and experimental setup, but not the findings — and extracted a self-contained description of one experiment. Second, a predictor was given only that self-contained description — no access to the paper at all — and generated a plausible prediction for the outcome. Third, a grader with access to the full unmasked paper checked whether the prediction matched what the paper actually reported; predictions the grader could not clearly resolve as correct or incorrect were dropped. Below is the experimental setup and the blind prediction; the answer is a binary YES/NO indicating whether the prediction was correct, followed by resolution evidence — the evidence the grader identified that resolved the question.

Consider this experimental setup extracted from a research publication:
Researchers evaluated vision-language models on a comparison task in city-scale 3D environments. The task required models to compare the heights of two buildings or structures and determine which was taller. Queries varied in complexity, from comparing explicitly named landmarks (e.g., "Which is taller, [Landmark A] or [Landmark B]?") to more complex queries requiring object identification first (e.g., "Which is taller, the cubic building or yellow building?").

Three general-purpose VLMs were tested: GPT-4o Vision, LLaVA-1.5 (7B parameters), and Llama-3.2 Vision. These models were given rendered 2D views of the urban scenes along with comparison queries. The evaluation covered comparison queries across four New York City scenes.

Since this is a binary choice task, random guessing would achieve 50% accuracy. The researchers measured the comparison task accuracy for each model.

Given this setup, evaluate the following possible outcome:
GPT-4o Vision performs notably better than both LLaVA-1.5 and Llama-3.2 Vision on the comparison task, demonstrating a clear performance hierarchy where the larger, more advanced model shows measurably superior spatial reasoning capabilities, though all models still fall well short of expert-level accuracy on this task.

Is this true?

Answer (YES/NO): NO